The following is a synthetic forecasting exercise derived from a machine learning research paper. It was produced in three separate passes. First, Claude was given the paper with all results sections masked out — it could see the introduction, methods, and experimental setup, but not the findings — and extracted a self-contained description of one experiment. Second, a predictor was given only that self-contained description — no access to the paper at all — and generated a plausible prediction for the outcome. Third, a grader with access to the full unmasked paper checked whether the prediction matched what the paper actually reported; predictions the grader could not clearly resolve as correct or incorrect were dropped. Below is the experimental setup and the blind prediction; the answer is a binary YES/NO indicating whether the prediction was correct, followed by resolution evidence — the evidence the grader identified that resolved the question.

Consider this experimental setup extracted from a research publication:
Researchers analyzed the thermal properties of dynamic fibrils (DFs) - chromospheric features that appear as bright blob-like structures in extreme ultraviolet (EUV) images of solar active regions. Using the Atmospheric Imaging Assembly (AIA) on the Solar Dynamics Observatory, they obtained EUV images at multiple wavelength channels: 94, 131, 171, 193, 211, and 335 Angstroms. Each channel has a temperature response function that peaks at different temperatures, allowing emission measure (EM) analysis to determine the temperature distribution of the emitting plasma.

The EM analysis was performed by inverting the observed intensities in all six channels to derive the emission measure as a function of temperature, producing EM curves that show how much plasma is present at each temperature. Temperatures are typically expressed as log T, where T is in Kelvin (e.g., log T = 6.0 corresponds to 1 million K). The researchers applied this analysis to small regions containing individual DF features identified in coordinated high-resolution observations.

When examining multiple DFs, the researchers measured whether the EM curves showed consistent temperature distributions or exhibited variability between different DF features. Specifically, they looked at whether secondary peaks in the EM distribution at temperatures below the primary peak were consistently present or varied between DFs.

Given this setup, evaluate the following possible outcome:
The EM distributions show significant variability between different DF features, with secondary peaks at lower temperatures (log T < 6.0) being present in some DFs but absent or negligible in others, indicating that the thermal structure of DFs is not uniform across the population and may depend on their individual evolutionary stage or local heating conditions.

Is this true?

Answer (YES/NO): NO